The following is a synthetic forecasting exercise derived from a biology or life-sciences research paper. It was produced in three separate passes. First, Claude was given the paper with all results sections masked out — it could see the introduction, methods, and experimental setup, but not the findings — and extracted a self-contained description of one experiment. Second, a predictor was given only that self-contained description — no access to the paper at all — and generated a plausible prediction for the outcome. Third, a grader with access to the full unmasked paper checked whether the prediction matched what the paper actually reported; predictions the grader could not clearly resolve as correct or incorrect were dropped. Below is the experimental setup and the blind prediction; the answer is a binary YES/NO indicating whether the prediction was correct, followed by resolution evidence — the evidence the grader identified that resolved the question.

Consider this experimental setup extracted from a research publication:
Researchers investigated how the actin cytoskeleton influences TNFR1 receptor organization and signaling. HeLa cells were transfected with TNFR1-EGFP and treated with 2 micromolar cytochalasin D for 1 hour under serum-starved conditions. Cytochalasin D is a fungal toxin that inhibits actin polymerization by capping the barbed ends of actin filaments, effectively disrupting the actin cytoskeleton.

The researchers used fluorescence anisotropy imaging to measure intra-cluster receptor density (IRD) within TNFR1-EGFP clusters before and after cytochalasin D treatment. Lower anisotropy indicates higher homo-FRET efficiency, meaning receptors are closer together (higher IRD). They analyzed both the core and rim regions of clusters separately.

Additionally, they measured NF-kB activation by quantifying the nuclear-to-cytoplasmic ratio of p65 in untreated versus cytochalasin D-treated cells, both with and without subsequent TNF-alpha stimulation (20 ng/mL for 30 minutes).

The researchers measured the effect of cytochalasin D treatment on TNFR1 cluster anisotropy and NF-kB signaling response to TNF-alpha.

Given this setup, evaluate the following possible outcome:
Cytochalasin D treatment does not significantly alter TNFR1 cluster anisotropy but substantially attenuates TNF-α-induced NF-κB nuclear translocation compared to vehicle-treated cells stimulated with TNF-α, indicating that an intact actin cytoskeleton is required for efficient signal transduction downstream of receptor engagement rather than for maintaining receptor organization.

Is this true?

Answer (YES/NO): NO